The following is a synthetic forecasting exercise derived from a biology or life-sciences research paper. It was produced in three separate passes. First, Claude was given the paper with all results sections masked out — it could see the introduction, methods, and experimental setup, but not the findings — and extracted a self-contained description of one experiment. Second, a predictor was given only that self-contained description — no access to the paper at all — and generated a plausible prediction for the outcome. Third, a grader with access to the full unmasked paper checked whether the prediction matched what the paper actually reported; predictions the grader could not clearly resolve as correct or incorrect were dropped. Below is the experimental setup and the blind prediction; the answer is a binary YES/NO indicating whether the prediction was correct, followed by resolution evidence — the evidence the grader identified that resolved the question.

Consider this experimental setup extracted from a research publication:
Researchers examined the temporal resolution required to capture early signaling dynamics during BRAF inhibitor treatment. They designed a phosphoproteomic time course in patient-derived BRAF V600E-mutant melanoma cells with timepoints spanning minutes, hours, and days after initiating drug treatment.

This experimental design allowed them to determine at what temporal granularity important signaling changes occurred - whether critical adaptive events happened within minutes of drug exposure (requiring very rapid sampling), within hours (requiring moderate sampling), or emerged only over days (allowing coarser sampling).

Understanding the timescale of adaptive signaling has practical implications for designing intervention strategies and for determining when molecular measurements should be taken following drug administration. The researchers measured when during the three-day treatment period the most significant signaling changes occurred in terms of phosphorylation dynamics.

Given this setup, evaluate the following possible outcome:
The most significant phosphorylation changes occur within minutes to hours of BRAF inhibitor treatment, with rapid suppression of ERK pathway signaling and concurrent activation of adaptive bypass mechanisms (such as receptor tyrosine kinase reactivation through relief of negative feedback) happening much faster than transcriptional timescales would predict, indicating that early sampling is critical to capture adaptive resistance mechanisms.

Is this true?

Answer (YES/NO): NO